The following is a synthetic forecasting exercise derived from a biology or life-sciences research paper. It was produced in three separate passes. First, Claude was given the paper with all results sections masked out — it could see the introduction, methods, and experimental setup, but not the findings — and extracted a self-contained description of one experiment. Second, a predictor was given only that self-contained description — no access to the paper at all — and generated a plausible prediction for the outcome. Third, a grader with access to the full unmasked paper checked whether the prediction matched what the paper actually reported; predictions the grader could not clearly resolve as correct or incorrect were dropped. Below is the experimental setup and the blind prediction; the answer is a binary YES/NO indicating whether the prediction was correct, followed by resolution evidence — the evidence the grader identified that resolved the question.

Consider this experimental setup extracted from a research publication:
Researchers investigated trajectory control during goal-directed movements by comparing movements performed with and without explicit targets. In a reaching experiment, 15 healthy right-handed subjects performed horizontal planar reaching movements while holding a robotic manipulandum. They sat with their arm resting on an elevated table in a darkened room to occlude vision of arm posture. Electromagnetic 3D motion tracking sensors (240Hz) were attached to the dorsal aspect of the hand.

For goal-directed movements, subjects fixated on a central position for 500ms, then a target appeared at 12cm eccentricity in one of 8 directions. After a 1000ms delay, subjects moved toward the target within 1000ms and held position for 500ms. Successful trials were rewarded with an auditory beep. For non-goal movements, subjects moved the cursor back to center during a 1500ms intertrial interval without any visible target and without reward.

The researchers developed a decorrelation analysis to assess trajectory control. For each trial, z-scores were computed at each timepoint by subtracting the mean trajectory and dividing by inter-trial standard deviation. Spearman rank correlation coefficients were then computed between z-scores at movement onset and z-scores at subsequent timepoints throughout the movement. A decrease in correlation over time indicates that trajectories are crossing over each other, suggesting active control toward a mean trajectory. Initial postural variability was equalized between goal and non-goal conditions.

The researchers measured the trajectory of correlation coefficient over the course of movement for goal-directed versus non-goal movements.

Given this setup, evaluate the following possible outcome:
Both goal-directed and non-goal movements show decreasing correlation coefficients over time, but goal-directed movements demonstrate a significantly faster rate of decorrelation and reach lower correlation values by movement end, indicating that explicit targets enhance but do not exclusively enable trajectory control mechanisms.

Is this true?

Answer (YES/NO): YES